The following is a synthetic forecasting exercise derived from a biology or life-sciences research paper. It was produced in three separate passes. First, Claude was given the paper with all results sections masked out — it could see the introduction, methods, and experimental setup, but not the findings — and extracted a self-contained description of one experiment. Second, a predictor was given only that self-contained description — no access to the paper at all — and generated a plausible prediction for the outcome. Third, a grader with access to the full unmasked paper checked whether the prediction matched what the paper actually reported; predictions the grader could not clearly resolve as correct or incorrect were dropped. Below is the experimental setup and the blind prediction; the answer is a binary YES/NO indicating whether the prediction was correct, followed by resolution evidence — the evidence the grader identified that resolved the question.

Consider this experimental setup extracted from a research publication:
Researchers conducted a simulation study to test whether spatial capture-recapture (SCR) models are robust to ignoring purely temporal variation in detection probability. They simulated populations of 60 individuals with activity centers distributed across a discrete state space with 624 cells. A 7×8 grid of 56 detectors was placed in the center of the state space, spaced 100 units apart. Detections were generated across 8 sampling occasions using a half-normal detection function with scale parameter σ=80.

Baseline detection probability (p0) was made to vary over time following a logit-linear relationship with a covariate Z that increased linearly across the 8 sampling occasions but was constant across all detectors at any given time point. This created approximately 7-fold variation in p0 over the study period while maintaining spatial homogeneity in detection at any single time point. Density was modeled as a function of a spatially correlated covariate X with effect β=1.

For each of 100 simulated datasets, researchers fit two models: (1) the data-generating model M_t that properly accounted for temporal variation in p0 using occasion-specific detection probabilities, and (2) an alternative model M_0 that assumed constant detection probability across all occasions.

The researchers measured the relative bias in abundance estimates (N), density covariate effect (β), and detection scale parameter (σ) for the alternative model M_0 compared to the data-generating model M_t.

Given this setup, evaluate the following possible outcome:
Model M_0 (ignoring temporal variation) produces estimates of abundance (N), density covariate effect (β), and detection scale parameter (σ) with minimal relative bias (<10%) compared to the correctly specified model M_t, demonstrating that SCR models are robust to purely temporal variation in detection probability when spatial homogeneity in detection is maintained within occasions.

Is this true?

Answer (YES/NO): YES